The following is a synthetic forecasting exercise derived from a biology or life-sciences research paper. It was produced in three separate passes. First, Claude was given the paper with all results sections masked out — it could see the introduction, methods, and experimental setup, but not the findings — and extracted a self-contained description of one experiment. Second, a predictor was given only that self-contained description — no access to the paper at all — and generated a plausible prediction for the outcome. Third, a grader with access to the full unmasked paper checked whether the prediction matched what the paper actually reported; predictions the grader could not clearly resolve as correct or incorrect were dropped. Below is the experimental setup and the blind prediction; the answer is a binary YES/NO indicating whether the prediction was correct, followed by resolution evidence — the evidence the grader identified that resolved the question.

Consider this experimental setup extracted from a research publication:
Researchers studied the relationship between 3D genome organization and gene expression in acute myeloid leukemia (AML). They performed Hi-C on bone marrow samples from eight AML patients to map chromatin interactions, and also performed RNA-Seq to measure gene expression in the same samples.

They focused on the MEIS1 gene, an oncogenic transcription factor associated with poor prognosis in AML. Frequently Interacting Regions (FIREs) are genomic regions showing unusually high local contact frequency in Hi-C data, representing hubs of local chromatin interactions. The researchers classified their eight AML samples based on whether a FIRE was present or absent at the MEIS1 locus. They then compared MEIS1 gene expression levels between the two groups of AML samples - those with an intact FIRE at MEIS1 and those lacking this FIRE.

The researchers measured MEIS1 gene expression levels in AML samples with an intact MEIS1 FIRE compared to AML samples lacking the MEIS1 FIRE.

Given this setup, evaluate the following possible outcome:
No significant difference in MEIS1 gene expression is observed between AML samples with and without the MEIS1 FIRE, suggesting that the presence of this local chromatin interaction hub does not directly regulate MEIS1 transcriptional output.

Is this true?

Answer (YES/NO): NO